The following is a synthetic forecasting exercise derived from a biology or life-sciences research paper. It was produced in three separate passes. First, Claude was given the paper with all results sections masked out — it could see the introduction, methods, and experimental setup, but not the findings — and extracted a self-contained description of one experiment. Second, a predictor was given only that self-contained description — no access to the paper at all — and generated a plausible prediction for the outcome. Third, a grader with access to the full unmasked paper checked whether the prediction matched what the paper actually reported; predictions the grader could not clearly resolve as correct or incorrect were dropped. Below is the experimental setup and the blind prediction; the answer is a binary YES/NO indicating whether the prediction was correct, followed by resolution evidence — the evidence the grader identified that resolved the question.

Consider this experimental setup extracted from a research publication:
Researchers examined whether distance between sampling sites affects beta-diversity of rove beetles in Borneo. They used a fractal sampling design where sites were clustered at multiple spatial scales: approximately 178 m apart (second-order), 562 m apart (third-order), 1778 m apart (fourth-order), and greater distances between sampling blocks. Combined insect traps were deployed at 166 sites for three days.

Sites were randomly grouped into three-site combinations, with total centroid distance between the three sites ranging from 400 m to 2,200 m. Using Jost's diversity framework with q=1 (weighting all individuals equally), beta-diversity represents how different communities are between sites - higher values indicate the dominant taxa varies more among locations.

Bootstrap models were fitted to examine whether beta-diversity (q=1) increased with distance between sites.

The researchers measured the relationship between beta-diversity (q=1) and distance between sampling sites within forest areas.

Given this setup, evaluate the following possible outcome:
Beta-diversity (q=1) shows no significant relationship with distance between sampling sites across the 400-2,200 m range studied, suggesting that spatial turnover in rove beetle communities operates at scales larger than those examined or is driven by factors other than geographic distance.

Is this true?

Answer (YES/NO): NO